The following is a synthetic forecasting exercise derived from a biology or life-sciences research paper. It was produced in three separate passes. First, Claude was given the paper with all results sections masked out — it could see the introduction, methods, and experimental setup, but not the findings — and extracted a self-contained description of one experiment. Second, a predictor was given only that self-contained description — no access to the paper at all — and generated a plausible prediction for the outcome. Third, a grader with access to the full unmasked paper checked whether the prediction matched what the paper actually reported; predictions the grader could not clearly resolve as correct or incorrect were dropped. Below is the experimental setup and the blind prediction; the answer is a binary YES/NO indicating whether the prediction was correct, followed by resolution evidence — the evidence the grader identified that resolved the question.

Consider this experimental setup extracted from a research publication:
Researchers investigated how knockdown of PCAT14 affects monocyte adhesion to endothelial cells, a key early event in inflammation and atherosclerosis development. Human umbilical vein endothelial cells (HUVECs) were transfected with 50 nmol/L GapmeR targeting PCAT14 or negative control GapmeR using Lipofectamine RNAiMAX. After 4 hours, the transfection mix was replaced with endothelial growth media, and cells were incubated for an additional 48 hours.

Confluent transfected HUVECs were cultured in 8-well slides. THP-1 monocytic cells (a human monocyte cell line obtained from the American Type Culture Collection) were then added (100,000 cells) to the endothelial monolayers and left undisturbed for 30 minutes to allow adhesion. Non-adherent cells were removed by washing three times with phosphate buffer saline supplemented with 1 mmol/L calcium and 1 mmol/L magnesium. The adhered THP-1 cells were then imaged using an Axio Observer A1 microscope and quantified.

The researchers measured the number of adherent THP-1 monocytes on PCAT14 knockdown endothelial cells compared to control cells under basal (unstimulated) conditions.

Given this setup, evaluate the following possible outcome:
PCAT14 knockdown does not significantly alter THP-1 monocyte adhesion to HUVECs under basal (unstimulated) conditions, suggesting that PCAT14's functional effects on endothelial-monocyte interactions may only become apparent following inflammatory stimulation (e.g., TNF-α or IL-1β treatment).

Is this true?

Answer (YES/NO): NO